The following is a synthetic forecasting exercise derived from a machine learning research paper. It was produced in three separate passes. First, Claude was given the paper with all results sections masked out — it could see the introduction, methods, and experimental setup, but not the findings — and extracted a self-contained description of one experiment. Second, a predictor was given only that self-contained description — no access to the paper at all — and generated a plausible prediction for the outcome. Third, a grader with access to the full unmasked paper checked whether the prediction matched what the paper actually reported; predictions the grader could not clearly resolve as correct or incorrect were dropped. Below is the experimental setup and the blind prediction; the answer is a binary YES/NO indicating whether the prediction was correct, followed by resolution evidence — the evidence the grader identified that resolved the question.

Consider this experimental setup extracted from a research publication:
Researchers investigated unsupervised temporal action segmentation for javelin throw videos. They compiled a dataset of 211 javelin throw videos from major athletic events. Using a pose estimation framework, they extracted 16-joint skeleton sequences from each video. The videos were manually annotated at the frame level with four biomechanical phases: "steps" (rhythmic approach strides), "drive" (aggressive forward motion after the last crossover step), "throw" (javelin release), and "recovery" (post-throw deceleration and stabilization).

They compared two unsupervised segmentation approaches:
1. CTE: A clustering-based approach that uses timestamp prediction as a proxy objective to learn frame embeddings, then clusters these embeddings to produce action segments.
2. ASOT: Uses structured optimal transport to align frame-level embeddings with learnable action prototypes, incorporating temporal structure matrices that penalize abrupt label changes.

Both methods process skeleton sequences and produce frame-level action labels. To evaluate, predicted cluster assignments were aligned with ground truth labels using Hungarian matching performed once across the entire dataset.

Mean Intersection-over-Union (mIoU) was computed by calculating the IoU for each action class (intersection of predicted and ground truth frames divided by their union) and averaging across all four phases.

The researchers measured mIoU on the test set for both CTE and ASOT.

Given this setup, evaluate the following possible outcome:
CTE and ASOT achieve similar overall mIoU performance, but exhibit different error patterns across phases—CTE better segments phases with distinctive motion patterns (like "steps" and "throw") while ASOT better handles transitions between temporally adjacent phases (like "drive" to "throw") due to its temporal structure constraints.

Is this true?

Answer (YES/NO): NO